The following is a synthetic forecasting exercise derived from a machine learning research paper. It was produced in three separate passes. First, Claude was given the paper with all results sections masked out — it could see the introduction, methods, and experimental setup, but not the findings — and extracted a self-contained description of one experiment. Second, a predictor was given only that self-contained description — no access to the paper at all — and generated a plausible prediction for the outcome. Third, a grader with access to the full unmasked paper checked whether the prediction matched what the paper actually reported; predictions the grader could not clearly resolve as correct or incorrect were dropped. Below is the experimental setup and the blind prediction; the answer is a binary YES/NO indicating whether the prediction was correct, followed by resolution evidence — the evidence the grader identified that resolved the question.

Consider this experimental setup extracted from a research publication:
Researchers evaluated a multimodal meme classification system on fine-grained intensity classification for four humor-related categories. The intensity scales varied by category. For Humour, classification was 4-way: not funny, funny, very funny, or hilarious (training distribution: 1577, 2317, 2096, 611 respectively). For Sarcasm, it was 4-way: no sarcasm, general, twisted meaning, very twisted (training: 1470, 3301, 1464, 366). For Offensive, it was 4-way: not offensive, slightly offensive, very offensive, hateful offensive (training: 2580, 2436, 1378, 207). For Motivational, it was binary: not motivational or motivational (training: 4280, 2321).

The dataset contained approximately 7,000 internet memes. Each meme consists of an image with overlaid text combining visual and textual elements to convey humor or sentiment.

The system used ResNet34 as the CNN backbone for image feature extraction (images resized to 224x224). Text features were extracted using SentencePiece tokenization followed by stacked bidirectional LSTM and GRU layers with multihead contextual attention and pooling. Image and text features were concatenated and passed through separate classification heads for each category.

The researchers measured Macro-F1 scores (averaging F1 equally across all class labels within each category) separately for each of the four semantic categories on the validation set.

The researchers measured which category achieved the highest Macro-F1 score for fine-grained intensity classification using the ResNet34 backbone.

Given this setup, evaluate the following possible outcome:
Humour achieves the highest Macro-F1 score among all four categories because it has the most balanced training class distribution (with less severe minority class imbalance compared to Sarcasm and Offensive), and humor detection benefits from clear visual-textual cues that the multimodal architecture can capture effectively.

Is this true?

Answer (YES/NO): NO